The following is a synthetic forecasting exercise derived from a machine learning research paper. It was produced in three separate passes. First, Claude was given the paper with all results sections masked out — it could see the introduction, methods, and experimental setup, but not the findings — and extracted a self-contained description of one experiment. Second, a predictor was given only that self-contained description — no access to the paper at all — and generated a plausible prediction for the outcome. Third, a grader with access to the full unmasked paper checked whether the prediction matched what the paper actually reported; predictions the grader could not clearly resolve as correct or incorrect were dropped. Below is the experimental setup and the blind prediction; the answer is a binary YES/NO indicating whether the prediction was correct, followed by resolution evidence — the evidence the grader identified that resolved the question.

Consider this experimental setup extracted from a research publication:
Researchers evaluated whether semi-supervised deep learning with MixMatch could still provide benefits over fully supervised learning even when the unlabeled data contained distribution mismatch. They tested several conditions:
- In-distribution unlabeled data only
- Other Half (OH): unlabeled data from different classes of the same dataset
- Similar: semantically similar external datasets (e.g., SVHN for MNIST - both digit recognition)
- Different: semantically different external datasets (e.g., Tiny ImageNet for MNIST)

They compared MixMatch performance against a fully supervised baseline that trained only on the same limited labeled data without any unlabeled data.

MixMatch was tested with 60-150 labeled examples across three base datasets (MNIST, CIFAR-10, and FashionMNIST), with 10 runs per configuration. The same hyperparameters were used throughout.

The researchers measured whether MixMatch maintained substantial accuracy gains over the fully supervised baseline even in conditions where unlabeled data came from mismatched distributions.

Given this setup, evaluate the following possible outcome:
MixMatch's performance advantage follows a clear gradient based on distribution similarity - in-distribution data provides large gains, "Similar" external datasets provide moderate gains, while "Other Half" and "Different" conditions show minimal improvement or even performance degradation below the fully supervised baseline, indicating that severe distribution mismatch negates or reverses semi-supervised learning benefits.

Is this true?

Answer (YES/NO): NO